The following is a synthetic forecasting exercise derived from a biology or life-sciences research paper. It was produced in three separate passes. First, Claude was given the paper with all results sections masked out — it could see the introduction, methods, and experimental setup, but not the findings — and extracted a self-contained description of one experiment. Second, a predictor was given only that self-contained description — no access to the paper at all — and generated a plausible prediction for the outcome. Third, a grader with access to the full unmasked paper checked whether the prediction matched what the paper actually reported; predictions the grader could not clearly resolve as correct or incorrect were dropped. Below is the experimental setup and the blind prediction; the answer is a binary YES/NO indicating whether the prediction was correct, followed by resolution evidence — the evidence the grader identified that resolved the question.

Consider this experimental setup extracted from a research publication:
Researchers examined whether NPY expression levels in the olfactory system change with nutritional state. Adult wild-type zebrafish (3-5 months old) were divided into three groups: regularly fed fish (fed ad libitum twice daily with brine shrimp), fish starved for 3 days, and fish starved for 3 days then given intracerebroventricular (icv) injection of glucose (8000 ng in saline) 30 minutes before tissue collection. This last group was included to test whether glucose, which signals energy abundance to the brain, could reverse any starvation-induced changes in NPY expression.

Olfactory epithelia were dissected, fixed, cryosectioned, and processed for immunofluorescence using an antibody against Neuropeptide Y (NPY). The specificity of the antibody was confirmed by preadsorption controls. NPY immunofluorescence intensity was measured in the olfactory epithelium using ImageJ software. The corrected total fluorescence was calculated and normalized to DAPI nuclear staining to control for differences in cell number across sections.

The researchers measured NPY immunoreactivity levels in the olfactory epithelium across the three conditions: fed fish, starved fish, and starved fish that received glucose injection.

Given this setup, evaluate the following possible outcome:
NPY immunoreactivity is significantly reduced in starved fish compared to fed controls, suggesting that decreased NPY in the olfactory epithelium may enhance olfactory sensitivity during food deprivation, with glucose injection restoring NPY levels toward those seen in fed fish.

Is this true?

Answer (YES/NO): NO